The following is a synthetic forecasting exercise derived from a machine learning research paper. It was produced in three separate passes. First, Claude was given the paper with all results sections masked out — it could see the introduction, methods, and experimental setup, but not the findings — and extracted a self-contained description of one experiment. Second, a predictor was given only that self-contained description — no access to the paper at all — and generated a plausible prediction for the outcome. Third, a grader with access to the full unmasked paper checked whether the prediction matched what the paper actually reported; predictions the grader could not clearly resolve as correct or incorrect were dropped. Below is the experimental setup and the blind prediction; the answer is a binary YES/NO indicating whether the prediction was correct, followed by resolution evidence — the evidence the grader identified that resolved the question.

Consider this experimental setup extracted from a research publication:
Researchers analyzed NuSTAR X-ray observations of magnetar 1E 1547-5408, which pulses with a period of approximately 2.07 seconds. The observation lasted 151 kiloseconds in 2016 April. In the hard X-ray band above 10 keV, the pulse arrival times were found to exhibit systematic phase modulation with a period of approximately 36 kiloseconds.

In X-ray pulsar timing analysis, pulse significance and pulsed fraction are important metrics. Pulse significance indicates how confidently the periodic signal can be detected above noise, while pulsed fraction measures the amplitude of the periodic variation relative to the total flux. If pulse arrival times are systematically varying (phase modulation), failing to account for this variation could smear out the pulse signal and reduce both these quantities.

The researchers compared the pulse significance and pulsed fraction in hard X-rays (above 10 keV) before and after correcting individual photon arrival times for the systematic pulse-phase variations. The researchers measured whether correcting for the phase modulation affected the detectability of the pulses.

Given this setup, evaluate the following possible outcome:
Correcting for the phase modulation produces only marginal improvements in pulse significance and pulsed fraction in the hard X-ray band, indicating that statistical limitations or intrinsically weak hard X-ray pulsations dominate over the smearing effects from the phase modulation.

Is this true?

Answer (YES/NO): NO